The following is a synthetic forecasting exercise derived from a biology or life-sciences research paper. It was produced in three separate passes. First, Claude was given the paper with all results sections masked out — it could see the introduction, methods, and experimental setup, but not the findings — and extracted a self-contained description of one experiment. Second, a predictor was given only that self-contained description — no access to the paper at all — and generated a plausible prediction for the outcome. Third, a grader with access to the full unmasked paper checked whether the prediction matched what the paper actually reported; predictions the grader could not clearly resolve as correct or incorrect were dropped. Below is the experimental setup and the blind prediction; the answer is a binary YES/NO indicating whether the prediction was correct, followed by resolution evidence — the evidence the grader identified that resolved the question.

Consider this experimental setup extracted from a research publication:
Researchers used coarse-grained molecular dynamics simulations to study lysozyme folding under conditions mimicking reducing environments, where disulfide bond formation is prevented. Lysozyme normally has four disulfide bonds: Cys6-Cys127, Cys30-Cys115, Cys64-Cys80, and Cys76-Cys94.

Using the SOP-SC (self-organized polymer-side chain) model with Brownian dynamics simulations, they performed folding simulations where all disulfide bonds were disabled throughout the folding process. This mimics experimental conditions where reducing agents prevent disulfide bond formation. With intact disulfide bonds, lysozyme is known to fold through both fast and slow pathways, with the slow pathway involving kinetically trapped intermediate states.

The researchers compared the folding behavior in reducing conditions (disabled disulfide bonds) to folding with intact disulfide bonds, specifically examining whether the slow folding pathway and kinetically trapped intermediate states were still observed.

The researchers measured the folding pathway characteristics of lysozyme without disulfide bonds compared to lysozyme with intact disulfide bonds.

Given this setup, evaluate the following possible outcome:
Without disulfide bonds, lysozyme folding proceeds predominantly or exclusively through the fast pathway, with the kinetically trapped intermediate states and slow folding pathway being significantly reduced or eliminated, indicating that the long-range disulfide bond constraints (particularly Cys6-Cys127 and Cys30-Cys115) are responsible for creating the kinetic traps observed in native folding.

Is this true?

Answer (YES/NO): YES